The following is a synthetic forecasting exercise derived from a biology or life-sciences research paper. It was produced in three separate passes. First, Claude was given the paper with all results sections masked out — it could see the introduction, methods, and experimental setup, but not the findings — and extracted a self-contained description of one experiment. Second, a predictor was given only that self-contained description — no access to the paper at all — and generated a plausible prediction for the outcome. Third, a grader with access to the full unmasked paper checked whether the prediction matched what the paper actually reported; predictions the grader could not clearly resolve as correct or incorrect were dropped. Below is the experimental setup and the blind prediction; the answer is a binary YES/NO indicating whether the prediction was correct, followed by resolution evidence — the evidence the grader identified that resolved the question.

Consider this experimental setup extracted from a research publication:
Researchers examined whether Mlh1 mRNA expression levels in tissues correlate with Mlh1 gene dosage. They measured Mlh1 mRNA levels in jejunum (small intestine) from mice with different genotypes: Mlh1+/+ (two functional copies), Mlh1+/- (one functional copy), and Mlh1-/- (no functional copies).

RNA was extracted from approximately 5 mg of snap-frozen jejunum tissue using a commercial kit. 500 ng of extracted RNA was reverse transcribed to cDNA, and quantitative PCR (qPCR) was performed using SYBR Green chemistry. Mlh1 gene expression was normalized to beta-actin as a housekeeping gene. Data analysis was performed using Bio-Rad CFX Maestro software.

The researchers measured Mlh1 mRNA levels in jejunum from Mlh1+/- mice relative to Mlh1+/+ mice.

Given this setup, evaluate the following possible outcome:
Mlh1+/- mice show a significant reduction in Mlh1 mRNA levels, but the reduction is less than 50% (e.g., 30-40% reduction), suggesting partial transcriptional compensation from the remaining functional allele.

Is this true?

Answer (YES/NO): NO